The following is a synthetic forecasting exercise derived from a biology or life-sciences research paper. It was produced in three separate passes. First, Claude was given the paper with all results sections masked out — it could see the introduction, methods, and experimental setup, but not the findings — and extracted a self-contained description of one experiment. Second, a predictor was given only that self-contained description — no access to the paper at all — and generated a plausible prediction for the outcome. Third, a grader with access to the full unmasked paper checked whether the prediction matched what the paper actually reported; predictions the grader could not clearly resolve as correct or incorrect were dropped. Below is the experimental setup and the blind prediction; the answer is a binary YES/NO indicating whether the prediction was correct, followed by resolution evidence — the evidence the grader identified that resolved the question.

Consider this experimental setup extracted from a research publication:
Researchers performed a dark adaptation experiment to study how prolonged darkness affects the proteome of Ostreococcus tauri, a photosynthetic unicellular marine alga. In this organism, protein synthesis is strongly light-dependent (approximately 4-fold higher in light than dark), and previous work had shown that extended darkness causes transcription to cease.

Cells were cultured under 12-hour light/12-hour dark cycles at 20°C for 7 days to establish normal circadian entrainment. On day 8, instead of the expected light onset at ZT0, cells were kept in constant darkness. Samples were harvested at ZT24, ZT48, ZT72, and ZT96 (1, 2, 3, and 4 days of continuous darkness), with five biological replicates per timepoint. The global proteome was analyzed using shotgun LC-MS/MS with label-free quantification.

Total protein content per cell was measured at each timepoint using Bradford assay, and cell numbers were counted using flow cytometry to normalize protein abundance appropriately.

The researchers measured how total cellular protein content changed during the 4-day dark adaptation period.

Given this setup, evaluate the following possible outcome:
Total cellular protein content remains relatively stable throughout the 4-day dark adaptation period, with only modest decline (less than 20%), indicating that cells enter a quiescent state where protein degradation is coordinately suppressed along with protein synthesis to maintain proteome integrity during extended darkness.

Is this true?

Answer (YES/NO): NO